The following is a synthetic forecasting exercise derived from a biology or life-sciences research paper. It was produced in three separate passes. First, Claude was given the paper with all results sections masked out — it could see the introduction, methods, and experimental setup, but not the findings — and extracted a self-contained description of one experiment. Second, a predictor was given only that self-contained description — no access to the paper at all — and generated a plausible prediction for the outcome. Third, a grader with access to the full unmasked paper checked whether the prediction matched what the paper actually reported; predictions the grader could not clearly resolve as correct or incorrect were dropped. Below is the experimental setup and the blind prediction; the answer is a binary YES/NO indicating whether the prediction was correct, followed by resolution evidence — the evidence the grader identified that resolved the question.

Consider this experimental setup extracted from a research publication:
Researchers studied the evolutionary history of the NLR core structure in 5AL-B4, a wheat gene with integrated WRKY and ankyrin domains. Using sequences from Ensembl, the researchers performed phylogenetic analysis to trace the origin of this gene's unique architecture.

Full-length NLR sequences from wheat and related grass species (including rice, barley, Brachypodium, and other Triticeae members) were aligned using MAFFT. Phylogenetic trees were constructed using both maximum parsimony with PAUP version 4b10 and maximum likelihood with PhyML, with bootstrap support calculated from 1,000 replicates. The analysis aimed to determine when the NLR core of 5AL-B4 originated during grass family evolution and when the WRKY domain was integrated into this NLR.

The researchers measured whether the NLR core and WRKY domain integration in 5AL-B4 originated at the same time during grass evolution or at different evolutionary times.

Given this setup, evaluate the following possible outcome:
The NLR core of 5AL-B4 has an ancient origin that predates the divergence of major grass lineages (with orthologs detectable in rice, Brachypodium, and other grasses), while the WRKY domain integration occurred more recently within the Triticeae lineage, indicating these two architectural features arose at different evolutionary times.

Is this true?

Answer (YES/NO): YES